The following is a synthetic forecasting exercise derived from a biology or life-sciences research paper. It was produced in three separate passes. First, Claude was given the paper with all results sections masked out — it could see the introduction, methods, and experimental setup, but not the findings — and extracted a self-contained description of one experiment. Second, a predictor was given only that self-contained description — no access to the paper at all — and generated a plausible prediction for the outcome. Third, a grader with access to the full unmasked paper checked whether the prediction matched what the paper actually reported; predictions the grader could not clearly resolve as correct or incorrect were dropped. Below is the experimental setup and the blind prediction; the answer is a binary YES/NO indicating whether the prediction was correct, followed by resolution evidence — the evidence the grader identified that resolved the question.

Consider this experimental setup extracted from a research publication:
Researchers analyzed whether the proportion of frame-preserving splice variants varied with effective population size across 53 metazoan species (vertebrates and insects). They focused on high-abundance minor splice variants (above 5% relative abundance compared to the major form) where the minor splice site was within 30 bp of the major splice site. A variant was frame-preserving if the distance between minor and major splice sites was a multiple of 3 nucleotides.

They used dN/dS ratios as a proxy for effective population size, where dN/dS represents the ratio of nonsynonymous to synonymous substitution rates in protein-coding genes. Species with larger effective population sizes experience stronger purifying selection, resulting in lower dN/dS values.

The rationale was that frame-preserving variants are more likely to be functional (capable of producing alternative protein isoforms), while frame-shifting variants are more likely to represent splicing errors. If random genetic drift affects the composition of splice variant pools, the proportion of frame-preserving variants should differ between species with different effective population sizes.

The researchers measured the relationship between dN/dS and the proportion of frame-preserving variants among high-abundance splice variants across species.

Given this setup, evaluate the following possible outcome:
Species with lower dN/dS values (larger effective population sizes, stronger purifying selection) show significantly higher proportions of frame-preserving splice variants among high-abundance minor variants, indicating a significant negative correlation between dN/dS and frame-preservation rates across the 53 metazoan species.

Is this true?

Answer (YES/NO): NO